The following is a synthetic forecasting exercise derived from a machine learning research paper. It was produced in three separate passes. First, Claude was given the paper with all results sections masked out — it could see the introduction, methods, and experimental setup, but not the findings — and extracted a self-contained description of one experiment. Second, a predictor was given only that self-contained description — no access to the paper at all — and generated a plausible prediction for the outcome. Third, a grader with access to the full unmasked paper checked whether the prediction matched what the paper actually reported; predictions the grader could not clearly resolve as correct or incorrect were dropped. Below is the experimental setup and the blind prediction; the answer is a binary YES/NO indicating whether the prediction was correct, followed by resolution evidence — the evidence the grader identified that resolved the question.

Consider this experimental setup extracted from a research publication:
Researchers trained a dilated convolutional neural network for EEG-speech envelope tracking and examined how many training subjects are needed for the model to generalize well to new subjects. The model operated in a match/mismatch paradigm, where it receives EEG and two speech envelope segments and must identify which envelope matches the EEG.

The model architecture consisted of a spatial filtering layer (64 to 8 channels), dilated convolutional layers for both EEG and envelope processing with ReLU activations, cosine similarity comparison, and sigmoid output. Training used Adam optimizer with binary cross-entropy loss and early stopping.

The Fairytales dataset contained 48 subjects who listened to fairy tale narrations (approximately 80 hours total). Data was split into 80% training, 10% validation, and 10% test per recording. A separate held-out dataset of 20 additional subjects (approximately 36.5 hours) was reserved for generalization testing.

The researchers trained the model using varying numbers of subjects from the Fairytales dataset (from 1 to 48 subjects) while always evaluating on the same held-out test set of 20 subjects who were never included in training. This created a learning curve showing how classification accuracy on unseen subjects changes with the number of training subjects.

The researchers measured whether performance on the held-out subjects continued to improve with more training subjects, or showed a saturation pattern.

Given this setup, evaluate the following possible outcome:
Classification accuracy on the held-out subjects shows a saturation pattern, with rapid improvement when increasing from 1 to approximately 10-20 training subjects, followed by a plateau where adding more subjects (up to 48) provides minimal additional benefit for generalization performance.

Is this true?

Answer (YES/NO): NO